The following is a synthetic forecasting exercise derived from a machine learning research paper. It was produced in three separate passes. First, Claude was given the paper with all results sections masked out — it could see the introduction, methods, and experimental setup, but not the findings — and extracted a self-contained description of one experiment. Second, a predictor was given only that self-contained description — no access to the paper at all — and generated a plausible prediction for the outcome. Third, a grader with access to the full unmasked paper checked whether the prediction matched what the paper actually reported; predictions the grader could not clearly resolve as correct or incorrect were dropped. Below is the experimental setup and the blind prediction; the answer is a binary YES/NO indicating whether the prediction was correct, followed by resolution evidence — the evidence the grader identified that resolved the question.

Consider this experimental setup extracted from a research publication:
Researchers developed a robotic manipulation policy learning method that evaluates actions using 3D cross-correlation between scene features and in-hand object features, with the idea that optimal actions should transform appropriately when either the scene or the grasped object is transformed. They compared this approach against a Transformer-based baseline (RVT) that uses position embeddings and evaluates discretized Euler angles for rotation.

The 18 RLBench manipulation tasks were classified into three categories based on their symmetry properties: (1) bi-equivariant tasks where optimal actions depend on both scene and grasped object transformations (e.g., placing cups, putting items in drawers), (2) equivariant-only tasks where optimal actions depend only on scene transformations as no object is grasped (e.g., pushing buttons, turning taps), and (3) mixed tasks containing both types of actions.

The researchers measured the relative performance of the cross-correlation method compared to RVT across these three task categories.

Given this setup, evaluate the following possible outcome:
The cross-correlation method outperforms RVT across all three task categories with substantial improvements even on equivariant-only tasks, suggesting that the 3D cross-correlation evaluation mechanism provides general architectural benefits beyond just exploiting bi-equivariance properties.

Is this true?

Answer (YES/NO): NO